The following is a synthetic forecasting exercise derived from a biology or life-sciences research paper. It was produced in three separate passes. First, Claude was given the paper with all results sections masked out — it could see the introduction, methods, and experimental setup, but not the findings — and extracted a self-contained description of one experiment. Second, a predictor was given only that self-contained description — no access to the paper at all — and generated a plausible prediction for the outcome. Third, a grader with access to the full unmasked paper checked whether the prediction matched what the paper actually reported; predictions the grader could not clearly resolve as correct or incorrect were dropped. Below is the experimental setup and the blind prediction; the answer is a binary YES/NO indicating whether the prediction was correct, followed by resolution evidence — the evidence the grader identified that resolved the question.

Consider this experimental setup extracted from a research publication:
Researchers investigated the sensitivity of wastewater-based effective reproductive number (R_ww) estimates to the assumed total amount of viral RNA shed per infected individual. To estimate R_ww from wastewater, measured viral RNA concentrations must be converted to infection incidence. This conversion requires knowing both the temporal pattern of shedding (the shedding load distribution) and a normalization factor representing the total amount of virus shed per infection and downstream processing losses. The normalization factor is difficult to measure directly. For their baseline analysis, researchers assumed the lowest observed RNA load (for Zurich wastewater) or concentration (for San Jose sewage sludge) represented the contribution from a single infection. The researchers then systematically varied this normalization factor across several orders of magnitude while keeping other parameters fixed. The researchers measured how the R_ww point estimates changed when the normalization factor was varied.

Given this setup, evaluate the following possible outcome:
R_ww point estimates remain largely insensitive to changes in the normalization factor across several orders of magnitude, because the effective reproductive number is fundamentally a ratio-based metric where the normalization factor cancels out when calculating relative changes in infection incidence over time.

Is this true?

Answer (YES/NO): NO